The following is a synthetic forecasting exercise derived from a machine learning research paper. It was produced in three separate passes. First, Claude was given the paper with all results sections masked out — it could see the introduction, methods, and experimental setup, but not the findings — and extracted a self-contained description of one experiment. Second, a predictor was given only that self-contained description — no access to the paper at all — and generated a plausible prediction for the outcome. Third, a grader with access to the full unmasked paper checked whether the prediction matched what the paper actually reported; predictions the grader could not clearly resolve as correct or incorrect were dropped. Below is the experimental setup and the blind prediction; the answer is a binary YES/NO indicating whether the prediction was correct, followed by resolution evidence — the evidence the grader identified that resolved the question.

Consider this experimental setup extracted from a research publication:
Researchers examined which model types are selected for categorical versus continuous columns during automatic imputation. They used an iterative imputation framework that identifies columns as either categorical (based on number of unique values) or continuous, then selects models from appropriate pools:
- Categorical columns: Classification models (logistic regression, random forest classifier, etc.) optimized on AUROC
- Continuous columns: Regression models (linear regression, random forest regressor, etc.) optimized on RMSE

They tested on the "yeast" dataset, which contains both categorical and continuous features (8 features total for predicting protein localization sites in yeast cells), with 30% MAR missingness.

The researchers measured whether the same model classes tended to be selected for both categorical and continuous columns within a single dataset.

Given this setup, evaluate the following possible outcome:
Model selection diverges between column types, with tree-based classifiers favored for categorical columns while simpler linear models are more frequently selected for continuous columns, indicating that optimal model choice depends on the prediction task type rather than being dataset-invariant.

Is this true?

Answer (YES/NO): NO